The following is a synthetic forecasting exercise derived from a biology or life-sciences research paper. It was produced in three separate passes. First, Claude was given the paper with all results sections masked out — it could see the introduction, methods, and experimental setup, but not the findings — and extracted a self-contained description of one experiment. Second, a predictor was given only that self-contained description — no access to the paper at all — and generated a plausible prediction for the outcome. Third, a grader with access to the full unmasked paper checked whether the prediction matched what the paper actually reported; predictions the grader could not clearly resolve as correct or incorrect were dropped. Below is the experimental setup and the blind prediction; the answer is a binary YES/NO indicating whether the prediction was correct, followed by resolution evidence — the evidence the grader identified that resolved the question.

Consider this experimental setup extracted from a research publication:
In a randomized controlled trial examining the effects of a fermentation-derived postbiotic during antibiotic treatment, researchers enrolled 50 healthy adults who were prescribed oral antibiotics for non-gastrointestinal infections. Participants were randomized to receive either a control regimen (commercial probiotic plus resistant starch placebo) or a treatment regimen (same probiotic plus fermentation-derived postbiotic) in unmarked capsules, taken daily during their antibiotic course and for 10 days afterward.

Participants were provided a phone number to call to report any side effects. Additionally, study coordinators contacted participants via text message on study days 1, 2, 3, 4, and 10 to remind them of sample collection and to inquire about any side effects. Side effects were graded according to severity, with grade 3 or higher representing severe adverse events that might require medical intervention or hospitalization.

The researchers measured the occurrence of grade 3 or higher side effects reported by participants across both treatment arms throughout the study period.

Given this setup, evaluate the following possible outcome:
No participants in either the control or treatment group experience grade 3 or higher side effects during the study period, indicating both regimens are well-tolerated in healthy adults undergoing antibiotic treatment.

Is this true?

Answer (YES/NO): YES